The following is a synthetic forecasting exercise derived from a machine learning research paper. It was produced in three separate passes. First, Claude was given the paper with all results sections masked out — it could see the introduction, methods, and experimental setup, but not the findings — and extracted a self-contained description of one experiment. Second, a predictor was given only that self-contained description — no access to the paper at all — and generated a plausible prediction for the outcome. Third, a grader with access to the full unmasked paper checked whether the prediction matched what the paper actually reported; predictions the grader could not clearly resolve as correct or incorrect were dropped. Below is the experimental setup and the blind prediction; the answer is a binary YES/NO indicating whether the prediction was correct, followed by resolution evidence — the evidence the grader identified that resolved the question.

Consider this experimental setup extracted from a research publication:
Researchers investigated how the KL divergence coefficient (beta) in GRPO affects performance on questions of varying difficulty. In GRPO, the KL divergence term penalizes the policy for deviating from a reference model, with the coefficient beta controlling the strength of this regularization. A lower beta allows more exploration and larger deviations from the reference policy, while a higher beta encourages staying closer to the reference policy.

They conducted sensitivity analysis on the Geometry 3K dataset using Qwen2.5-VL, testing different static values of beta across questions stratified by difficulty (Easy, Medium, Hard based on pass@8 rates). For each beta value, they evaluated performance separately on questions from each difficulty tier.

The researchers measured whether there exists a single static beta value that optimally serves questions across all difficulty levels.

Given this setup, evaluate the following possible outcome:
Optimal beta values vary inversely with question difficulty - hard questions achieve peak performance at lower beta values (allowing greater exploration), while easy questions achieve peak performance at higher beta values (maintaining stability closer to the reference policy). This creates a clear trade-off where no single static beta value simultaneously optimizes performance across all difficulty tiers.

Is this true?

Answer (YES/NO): YES